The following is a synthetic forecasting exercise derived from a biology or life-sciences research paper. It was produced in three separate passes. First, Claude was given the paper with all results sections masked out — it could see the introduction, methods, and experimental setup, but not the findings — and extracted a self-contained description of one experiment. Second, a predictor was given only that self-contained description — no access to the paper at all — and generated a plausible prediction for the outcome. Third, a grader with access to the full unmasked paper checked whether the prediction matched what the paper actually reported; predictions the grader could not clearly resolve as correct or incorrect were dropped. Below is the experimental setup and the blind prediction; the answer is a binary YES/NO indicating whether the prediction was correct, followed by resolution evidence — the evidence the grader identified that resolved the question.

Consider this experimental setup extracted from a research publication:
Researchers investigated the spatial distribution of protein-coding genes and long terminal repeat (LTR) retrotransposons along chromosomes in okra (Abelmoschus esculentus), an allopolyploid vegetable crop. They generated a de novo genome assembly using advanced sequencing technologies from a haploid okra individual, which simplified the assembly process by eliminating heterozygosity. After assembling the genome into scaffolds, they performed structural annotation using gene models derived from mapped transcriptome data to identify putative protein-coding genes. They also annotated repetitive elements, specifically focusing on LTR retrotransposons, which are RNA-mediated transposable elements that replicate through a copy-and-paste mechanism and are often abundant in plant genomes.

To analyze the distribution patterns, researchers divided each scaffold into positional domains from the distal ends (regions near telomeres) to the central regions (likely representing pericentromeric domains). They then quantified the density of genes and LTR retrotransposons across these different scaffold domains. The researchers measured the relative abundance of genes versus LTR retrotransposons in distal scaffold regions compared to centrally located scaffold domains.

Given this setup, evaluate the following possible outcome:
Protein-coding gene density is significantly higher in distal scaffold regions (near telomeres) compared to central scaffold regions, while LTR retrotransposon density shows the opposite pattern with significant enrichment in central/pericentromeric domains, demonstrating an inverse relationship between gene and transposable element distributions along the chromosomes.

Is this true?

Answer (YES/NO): YES